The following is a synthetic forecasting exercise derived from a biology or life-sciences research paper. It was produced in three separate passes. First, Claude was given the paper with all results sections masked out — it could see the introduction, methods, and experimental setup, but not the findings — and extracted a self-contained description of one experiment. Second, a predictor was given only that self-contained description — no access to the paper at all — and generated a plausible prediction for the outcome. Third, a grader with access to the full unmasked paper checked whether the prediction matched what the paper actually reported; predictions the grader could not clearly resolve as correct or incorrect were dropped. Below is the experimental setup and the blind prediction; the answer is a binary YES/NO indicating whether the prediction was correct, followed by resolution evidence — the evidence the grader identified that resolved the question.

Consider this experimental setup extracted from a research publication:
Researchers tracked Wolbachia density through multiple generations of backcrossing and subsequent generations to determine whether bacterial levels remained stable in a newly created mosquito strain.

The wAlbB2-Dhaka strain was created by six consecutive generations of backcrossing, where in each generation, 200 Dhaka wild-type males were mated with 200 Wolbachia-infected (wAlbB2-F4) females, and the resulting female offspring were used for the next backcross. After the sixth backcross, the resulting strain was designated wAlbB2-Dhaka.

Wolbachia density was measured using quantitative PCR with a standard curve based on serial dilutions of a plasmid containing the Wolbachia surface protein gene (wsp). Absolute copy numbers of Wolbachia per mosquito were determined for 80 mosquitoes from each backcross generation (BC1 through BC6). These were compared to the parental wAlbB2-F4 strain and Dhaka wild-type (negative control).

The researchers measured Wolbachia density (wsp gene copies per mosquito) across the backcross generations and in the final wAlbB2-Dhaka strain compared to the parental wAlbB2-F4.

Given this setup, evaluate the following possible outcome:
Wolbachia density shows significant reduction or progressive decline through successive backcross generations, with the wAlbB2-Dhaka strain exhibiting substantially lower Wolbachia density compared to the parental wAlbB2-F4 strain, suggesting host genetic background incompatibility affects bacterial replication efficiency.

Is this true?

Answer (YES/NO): NO